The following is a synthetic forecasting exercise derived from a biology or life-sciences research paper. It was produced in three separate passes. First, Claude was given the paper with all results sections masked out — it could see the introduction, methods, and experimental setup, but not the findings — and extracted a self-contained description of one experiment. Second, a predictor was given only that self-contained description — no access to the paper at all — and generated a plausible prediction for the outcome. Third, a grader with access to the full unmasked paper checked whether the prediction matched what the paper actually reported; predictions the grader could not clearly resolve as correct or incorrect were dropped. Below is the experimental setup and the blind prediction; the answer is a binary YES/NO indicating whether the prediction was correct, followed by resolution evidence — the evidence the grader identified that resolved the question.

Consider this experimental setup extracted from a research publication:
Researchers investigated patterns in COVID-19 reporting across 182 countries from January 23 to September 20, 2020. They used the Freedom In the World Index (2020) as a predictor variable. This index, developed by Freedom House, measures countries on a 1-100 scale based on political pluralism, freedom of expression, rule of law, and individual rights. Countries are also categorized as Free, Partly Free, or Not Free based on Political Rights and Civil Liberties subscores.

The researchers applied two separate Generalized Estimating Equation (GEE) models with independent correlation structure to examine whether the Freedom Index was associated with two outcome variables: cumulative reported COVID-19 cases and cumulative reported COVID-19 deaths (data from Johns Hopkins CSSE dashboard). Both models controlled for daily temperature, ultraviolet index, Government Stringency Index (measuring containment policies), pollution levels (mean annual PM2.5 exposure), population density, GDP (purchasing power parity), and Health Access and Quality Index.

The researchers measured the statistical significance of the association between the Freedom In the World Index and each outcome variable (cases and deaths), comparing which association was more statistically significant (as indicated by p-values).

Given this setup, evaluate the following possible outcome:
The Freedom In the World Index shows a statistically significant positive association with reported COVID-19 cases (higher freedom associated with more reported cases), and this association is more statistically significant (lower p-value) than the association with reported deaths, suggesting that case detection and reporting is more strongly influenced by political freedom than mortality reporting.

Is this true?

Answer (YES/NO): NO